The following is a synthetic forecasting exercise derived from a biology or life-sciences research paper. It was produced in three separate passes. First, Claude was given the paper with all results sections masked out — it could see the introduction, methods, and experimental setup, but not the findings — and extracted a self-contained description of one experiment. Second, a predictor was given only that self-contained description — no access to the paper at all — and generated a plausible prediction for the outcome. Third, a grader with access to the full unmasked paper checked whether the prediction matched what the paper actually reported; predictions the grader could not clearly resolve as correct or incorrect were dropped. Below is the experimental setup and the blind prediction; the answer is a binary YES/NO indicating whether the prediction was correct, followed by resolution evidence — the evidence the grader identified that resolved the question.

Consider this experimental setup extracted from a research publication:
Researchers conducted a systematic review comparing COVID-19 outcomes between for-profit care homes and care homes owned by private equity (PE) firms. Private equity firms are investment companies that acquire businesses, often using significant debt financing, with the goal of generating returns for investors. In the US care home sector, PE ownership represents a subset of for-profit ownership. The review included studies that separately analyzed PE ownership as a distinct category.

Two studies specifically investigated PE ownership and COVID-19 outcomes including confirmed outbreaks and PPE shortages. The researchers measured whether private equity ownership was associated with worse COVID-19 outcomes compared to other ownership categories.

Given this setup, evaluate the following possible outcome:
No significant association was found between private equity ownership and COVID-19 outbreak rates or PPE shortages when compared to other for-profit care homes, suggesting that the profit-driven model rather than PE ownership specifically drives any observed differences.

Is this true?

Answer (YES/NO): NO